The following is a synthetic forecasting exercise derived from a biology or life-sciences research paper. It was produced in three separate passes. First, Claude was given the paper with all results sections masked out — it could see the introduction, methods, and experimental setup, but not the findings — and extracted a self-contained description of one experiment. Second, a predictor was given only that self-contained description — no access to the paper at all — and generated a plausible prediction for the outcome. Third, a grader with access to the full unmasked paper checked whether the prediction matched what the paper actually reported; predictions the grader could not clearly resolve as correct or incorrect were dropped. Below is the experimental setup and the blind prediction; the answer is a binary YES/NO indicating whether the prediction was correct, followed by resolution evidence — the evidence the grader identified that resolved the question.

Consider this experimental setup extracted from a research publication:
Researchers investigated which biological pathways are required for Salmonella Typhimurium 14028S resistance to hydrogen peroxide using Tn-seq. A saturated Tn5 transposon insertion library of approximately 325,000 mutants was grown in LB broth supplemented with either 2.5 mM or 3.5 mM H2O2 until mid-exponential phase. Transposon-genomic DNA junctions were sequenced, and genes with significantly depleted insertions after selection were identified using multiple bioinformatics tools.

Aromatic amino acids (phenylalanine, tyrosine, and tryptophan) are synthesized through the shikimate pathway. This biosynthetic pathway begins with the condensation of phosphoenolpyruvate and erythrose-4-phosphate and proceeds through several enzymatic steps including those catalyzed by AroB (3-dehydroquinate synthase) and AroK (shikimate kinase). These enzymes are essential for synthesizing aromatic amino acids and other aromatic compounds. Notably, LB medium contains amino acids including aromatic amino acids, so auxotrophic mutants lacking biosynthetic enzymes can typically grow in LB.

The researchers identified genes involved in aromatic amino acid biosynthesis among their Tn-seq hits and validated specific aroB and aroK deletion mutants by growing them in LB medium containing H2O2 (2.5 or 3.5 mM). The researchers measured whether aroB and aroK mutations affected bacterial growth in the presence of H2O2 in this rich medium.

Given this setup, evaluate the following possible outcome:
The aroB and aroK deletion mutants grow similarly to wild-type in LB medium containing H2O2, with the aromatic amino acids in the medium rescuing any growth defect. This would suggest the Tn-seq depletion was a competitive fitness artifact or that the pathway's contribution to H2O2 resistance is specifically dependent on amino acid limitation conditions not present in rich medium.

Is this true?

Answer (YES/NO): NO